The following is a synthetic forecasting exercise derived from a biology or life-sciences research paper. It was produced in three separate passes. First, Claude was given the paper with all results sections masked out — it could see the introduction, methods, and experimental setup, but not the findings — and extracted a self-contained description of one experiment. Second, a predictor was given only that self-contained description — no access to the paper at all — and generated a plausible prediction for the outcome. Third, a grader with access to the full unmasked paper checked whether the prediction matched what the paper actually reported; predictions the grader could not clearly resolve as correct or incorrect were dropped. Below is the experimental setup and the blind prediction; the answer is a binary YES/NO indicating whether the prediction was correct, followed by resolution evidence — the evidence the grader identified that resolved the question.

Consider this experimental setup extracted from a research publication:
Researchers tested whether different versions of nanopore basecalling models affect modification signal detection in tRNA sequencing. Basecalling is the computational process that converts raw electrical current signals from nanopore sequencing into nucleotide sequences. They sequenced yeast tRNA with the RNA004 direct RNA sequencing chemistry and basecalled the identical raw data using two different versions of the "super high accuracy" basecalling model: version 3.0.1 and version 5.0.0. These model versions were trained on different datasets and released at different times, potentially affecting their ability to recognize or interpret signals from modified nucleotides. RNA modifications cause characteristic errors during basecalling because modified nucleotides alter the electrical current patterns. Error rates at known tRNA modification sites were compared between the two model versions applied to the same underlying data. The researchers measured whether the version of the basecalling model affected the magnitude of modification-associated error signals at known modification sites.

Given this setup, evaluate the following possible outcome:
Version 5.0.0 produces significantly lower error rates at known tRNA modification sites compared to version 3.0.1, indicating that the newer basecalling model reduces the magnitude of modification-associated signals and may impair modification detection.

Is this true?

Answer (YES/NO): NO